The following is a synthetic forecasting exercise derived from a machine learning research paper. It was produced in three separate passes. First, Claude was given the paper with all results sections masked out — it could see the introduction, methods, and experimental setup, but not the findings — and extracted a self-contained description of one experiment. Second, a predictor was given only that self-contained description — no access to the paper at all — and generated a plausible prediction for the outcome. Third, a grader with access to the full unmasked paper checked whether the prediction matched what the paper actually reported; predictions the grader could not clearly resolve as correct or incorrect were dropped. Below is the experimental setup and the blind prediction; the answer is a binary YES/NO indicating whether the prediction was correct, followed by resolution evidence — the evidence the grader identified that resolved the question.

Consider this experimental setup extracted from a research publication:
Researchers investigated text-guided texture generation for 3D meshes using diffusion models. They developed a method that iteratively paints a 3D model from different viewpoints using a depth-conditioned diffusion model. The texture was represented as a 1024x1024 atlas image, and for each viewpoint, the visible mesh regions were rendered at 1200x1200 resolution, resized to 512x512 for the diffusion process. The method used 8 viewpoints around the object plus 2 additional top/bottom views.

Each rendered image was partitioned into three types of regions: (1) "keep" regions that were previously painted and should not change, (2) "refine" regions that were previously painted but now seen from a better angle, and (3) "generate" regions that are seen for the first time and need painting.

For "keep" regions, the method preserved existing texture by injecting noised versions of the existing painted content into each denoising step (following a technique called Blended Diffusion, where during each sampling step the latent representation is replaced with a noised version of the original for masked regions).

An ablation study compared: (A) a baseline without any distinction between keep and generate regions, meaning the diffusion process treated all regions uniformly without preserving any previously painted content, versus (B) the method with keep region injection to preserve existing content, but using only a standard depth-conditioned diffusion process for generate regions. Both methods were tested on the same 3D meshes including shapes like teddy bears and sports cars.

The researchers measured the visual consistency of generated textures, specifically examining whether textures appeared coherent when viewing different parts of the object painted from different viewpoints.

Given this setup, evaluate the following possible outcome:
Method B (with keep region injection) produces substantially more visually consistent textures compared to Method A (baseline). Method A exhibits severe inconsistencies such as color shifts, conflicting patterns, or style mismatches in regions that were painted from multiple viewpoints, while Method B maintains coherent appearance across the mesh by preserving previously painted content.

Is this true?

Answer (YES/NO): NO